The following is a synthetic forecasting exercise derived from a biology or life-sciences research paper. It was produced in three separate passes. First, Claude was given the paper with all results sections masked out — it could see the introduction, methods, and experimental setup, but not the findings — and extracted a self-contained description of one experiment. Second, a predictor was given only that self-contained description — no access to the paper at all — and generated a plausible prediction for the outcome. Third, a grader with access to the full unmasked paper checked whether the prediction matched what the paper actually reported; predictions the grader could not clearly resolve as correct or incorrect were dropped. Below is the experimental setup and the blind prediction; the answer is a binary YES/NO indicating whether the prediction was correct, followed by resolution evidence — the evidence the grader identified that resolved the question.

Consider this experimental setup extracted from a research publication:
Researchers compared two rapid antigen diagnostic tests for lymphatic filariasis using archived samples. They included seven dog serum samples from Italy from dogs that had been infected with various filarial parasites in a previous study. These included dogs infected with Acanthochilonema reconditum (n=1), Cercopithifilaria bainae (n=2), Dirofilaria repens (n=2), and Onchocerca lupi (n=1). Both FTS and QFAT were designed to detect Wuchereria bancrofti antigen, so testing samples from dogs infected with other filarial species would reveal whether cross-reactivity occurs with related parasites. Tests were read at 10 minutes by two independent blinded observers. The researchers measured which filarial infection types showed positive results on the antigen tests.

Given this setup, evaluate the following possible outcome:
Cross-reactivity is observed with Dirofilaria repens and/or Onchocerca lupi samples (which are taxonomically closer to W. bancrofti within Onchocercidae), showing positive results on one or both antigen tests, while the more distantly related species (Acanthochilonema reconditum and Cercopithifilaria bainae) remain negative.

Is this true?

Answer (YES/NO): YES